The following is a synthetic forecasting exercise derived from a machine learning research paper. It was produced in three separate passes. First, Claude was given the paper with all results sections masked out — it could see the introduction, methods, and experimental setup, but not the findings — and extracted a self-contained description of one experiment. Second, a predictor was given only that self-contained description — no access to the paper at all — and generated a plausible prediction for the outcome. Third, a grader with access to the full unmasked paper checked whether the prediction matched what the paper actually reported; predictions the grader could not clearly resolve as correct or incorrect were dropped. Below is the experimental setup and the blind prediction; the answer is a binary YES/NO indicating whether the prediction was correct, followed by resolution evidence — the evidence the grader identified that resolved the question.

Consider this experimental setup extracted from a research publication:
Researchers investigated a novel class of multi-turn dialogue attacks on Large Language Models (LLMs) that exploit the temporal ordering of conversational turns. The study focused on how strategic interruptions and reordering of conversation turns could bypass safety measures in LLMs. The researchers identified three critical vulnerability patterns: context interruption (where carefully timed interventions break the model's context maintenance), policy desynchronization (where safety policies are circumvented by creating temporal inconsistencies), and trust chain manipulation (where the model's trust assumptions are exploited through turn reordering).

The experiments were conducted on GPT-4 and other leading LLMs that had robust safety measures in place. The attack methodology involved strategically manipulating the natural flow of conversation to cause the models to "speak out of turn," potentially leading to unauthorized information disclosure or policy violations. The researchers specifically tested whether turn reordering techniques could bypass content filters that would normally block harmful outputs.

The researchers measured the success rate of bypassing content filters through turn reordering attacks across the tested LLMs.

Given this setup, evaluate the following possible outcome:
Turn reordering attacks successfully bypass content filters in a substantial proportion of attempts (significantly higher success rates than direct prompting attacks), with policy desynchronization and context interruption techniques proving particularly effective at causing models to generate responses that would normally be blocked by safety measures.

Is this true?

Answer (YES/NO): NO